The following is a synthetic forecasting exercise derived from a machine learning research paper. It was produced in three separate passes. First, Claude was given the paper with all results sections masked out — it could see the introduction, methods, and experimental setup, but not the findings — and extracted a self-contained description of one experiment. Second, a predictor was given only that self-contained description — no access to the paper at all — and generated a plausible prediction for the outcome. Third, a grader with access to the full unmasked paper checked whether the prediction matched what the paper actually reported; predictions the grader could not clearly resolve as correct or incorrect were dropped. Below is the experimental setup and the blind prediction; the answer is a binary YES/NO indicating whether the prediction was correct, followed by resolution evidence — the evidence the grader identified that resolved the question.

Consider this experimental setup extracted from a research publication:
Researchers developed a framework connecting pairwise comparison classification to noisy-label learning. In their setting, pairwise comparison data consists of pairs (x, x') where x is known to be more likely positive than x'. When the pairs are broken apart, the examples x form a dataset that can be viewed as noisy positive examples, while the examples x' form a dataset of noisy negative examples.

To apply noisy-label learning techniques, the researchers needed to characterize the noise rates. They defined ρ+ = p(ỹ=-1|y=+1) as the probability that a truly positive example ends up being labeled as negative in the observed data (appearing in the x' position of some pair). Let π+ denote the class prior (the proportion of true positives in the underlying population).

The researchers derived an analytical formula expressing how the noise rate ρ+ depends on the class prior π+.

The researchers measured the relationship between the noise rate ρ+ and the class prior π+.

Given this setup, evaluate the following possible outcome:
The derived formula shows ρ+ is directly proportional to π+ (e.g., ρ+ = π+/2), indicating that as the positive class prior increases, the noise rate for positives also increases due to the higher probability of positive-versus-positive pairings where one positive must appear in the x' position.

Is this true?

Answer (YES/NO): NO